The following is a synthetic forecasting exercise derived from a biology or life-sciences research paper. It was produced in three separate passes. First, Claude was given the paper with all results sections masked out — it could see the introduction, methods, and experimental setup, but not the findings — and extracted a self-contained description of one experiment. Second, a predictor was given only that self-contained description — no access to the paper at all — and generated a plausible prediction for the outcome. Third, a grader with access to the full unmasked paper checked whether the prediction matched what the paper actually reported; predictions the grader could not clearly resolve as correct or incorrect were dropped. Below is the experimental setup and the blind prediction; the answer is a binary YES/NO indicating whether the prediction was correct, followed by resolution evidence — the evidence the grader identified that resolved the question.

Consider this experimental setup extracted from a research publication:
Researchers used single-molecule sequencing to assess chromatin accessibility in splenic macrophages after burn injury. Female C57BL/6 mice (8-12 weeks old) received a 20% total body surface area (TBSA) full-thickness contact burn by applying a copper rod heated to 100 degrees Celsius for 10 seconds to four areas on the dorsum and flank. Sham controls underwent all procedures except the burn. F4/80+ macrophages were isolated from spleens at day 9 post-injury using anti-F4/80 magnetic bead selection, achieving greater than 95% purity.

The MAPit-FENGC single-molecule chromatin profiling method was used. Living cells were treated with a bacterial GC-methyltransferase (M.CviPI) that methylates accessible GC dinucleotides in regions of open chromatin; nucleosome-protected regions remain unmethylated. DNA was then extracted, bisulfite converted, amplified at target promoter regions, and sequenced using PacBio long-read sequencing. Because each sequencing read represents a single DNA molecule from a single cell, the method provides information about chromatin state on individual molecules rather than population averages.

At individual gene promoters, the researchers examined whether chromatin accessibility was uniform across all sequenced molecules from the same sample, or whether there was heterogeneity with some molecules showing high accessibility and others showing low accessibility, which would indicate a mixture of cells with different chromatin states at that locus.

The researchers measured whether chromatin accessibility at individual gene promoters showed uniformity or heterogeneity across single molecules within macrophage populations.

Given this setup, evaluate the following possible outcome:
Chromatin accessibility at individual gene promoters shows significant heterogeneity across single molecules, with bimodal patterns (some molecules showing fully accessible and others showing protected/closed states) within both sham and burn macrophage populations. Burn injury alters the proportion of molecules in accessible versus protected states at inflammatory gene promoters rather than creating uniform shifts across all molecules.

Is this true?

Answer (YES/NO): YES